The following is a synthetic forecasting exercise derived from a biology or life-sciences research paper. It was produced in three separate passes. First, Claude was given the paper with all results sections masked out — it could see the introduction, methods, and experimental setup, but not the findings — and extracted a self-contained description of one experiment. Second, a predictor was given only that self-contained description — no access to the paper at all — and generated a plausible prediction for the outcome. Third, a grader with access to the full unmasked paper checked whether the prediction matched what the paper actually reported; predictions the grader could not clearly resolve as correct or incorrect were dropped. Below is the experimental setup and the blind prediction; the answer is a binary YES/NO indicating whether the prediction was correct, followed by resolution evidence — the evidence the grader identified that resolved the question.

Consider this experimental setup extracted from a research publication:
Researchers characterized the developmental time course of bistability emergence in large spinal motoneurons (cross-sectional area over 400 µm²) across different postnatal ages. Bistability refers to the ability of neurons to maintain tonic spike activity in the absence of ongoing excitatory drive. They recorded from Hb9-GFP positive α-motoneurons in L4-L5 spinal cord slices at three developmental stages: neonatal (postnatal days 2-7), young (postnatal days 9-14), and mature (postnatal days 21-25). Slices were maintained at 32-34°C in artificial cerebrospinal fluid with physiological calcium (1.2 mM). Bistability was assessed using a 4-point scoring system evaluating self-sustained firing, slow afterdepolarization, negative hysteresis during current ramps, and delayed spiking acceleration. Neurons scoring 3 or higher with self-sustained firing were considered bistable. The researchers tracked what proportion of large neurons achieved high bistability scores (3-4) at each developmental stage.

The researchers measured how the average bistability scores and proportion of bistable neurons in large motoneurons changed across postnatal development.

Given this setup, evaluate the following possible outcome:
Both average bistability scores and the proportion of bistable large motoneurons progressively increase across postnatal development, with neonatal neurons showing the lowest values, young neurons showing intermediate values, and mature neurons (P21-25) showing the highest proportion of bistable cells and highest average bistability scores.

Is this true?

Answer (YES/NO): NO